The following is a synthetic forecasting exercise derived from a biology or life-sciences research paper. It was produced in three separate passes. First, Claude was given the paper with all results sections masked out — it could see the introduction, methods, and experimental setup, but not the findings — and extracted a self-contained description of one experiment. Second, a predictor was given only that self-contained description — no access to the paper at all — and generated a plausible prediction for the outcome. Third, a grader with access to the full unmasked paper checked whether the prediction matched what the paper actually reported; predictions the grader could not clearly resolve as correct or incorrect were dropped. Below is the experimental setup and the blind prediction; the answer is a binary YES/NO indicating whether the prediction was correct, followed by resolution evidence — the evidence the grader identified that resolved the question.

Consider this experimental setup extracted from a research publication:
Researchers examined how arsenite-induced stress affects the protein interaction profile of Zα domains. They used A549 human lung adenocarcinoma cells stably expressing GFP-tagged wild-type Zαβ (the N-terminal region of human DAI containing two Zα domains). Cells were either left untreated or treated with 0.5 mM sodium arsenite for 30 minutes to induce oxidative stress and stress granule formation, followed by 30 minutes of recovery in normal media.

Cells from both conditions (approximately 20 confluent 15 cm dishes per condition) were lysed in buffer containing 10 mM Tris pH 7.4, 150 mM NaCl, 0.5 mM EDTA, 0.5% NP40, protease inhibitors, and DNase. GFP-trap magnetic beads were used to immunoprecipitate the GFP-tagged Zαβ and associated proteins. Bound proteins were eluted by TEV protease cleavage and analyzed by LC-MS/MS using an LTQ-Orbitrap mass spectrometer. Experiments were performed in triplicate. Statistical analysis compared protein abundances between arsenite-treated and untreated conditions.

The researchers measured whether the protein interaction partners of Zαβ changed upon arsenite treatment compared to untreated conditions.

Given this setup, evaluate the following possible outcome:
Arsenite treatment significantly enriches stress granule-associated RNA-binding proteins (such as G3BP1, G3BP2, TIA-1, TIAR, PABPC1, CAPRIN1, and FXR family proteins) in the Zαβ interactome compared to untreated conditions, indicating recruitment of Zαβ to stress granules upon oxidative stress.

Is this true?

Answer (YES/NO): NO